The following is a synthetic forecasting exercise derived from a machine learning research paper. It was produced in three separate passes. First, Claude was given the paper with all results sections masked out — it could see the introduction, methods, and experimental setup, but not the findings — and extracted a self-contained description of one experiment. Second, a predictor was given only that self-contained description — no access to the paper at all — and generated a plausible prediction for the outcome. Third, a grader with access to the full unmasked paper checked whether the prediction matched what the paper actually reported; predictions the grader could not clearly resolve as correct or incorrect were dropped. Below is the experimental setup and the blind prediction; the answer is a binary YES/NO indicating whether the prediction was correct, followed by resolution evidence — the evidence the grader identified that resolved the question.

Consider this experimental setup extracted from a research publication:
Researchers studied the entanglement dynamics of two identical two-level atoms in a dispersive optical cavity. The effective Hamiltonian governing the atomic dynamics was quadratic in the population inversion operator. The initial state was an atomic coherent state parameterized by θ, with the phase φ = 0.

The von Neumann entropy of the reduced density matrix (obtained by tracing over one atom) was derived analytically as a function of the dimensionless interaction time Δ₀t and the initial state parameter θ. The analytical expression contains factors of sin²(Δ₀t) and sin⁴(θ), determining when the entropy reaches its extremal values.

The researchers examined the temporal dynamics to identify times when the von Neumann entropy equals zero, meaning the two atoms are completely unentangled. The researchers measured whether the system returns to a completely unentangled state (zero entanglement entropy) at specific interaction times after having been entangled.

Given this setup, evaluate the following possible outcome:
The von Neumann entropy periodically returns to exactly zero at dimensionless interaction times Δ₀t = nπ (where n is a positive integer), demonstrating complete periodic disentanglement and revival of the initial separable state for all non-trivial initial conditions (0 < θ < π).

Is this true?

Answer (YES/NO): YES